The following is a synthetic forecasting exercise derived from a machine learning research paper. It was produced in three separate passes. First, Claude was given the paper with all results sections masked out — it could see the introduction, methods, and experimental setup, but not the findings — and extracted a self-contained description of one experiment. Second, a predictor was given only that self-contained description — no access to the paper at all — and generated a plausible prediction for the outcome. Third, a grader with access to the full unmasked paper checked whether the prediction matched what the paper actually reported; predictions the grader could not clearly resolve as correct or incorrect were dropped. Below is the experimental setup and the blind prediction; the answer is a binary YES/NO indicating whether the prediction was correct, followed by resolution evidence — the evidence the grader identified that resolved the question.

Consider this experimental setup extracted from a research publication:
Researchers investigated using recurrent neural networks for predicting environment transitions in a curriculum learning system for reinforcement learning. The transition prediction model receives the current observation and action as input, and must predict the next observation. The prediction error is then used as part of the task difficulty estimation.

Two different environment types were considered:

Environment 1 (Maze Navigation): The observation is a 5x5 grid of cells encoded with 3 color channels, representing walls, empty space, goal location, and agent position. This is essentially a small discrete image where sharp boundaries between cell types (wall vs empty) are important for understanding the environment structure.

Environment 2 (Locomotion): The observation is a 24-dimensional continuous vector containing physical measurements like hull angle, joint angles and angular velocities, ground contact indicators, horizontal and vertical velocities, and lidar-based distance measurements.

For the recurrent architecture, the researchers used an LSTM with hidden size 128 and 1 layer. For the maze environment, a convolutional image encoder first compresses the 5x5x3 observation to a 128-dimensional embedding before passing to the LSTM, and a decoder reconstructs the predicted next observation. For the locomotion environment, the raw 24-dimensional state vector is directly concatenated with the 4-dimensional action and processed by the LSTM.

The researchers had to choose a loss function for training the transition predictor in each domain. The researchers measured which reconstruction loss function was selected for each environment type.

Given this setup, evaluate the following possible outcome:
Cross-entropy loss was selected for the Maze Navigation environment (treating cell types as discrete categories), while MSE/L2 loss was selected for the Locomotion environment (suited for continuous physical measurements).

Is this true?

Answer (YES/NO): NO